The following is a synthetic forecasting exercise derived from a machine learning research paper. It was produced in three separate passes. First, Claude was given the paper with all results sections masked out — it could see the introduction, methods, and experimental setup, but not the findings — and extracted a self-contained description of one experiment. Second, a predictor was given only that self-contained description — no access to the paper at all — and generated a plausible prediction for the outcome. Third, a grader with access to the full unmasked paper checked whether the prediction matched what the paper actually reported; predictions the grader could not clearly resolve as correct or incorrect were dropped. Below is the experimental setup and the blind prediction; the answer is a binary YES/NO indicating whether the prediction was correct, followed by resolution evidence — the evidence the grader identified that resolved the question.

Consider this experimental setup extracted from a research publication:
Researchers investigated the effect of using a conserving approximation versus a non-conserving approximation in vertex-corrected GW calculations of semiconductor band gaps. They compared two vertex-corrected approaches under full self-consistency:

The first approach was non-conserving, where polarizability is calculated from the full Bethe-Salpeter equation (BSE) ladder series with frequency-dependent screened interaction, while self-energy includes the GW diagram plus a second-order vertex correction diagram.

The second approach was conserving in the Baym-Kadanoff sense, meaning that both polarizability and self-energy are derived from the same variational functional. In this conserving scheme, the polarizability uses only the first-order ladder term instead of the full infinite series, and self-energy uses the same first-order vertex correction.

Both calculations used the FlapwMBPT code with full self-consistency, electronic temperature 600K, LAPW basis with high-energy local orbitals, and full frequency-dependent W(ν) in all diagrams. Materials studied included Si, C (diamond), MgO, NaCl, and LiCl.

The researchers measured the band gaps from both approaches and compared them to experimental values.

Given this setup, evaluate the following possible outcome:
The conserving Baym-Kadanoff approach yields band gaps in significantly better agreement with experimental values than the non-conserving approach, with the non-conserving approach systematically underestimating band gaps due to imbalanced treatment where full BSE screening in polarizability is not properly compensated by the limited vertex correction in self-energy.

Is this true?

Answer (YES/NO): NO